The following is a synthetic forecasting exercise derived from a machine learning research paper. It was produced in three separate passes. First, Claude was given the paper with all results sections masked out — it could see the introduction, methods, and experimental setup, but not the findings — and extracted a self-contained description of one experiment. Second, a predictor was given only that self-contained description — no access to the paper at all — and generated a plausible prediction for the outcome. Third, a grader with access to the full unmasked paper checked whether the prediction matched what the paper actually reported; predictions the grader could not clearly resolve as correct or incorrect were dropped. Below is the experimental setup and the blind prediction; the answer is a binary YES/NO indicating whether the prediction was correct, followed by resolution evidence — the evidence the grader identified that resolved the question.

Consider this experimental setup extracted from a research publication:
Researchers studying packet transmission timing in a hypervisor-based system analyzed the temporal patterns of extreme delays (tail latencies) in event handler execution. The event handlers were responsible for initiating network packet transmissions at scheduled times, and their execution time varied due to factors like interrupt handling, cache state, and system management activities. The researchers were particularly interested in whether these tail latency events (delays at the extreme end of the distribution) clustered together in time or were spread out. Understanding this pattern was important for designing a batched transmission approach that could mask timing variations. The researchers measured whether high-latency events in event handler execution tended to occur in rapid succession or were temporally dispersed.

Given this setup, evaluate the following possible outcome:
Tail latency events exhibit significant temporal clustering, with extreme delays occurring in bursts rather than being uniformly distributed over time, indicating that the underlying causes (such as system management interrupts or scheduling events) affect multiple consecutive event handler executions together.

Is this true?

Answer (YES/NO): NO